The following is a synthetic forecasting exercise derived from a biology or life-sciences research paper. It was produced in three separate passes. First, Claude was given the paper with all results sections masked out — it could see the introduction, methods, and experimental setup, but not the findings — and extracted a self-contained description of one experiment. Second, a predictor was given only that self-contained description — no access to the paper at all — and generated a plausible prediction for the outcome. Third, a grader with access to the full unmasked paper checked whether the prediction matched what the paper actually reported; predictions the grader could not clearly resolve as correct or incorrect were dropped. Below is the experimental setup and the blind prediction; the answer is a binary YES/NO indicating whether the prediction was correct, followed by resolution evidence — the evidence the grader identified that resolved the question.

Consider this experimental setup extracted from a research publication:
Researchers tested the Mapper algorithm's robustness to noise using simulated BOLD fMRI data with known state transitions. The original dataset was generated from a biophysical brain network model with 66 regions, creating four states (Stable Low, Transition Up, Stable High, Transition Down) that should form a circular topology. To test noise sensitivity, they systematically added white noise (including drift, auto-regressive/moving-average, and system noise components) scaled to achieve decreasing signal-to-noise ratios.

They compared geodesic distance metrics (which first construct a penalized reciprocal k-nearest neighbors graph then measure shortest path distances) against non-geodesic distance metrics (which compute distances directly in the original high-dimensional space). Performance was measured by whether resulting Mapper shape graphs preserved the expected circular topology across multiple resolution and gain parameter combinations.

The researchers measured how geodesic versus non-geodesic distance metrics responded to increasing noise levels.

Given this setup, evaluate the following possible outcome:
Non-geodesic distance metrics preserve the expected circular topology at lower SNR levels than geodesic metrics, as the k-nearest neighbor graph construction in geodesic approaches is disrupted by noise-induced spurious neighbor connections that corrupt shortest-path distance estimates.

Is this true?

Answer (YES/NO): YES